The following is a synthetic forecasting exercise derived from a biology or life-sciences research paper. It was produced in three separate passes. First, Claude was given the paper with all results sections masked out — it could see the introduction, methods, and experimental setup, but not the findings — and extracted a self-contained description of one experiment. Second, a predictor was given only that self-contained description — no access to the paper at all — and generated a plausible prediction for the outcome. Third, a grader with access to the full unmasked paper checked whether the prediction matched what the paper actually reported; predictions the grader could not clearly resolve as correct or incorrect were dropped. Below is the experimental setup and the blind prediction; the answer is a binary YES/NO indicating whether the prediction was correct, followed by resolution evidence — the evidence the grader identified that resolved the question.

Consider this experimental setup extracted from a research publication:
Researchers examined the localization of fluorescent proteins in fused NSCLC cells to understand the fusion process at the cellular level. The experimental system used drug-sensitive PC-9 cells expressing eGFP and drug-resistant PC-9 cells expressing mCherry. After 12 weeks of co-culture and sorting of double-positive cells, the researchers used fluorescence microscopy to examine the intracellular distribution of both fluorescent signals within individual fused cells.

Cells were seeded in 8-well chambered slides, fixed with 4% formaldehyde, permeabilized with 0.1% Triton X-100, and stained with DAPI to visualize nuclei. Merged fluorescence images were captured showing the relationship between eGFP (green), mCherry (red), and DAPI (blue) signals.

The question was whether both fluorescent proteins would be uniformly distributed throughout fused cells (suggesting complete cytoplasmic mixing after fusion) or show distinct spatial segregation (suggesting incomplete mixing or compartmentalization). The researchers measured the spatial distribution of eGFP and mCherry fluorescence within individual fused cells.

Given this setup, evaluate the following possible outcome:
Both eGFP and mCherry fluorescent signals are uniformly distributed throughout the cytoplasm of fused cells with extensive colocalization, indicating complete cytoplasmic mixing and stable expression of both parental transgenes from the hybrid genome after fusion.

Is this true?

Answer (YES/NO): NO